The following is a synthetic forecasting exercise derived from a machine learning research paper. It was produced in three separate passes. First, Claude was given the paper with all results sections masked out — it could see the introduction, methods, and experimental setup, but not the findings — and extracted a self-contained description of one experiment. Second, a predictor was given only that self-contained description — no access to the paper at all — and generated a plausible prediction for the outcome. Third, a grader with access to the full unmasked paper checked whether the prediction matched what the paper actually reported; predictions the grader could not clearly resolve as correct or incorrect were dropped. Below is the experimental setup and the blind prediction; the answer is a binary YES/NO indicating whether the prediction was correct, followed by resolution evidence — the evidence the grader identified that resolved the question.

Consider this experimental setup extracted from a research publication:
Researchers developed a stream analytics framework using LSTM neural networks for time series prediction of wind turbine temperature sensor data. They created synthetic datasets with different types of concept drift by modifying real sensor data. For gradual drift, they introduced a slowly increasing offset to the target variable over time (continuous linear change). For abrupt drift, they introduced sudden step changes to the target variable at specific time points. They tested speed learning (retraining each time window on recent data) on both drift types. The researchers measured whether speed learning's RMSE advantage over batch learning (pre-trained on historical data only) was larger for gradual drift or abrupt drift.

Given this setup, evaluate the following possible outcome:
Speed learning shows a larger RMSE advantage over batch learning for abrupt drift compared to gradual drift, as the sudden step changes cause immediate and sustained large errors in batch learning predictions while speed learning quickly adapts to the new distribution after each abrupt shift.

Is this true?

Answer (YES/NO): YES